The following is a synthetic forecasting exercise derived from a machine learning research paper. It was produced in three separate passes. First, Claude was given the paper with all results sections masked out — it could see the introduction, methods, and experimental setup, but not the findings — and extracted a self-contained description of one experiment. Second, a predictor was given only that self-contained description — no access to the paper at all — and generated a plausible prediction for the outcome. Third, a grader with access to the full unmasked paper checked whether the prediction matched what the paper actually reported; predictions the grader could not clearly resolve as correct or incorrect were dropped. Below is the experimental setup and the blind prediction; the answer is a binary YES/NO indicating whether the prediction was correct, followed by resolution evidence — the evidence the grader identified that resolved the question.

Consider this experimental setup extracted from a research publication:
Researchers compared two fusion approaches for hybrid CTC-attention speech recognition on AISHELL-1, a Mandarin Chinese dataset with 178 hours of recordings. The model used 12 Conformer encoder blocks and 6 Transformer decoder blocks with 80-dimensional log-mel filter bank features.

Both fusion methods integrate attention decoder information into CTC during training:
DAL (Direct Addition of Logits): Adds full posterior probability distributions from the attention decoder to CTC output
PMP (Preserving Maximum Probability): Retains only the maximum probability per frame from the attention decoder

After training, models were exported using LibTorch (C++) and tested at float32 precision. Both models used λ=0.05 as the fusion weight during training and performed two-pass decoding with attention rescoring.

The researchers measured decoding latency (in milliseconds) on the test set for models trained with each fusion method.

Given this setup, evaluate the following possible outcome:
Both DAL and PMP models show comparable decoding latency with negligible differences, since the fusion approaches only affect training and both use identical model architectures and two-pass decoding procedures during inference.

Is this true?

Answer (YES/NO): NO